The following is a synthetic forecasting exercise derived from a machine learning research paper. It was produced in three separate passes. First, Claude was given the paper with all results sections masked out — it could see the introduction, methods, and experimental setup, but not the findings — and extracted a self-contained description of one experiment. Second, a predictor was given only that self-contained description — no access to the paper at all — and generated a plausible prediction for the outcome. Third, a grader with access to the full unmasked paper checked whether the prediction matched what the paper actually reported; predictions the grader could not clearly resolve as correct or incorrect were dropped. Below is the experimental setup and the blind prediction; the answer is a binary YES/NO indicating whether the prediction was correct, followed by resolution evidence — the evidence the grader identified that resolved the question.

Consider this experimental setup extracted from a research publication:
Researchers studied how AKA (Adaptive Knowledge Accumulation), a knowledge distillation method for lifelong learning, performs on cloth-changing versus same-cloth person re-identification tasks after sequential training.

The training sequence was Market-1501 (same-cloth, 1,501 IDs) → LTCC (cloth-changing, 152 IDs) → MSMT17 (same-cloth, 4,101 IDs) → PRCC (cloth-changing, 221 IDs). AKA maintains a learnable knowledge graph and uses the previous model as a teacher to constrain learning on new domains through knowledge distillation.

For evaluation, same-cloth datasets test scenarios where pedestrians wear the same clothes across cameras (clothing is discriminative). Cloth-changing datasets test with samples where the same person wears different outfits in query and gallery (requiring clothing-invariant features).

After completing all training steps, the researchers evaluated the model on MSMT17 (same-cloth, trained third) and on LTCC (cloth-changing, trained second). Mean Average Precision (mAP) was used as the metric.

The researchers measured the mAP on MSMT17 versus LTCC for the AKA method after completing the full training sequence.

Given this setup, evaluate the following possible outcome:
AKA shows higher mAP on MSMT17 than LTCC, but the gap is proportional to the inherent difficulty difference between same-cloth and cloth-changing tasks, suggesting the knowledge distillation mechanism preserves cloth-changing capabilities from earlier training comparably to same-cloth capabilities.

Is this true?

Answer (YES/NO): NO